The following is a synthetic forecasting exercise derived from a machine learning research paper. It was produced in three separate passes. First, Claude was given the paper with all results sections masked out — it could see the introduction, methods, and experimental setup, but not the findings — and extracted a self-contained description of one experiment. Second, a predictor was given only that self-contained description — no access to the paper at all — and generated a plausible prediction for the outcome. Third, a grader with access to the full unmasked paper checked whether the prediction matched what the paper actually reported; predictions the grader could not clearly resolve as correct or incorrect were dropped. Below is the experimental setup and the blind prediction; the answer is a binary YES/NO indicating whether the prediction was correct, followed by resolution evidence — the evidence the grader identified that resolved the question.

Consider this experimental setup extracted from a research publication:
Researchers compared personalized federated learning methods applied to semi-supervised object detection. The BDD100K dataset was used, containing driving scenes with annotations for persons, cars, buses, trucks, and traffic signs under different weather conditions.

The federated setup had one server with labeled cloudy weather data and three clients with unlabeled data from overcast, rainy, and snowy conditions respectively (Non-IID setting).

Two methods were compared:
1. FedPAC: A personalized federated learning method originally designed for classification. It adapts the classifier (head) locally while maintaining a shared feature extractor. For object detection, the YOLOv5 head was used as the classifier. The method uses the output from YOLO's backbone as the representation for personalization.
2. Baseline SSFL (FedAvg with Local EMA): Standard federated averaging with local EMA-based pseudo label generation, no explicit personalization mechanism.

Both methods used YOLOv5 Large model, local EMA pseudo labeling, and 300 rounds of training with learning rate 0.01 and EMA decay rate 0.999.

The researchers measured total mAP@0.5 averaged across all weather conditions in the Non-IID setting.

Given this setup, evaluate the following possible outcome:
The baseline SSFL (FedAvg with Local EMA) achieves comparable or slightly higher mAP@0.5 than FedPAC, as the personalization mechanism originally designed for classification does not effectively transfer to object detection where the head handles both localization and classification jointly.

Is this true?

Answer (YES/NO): YES